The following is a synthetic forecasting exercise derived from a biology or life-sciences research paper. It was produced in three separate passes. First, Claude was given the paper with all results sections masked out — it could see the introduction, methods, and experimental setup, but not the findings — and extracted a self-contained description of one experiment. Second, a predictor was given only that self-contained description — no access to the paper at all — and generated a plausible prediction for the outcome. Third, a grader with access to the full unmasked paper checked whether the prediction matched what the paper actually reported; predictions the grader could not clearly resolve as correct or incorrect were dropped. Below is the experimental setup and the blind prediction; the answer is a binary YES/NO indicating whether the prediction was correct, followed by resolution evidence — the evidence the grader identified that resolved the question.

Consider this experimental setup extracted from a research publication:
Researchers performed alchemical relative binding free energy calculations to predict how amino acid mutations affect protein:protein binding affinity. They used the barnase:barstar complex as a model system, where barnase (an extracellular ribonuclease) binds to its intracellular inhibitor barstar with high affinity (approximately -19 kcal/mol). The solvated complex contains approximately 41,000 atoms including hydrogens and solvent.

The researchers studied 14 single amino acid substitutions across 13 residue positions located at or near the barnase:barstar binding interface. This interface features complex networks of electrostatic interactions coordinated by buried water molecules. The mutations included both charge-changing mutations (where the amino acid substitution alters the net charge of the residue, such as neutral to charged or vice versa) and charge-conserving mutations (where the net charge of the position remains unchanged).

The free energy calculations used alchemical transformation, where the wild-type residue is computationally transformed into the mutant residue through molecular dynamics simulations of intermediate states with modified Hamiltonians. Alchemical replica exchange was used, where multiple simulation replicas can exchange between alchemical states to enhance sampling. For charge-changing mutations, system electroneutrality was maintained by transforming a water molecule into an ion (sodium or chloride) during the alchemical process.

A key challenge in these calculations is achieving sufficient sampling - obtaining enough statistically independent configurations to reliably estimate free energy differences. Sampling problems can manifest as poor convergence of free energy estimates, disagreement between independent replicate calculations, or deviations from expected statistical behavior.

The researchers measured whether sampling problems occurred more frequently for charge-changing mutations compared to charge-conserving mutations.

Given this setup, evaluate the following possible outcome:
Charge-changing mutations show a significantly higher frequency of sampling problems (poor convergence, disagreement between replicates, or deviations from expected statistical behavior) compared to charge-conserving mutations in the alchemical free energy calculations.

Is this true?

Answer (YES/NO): YES